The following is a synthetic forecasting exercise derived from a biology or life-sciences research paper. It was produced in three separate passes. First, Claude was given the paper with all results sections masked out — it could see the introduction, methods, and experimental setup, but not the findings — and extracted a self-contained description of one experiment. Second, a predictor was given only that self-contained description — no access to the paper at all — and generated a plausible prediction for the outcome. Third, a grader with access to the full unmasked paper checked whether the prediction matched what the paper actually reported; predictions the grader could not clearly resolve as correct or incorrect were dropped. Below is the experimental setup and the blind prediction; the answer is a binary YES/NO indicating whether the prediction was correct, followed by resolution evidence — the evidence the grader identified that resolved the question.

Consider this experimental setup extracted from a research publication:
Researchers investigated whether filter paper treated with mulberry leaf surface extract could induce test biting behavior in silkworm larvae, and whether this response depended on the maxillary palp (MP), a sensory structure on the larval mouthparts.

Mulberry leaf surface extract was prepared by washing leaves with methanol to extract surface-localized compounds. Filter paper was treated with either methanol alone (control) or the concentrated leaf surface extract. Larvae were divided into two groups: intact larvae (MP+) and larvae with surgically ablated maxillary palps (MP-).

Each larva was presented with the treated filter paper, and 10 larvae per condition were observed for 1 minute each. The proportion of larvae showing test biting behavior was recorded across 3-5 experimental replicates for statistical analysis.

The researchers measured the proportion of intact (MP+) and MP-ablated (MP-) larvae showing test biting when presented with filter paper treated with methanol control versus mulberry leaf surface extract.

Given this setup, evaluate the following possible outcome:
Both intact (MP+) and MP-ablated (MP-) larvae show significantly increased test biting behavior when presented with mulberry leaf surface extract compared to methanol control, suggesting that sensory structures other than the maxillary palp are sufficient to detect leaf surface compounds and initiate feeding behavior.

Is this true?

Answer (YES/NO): NO